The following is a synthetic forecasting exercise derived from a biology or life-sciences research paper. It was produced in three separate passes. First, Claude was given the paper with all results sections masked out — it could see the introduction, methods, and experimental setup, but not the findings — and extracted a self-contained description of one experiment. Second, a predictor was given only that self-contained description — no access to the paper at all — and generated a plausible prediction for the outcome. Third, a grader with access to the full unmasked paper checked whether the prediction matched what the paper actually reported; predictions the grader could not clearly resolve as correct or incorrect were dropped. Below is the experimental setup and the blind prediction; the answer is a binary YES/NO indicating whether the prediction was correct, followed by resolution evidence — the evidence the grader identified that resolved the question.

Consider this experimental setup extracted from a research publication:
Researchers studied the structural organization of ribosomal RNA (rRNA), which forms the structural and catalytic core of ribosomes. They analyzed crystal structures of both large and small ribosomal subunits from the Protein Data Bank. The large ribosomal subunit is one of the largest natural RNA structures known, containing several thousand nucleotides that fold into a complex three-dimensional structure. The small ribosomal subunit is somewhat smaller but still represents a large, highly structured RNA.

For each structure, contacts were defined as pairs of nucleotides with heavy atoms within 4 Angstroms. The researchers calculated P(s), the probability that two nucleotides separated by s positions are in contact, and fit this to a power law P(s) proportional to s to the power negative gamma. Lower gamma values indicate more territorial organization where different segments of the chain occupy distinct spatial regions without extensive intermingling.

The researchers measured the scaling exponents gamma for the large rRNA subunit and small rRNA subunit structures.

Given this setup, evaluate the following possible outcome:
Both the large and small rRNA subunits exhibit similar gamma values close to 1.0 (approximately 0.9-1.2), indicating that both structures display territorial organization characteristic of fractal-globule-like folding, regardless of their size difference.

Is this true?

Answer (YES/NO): NO